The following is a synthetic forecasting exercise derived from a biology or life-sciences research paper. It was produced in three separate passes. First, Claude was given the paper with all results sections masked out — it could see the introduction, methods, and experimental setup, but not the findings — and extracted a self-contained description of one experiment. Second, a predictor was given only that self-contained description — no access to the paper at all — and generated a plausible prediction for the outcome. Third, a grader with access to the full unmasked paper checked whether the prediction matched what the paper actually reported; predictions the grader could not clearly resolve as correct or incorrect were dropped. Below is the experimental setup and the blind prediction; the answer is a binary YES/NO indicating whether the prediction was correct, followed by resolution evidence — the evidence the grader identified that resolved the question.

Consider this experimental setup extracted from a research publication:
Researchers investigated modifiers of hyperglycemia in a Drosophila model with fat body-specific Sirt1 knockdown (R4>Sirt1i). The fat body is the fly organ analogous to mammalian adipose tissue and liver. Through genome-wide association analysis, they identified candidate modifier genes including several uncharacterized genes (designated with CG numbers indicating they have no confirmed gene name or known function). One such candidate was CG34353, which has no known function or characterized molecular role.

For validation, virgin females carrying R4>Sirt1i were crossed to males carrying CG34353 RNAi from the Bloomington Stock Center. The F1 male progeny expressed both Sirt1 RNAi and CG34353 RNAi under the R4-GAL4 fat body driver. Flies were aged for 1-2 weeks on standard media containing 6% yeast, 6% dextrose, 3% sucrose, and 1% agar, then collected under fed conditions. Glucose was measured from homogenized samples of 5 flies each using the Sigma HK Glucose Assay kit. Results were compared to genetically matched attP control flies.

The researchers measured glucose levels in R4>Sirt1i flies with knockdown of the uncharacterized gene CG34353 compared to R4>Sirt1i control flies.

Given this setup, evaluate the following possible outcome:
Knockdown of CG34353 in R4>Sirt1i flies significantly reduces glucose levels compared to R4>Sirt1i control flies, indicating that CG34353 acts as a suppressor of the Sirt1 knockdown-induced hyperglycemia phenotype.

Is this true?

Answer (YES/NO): NO